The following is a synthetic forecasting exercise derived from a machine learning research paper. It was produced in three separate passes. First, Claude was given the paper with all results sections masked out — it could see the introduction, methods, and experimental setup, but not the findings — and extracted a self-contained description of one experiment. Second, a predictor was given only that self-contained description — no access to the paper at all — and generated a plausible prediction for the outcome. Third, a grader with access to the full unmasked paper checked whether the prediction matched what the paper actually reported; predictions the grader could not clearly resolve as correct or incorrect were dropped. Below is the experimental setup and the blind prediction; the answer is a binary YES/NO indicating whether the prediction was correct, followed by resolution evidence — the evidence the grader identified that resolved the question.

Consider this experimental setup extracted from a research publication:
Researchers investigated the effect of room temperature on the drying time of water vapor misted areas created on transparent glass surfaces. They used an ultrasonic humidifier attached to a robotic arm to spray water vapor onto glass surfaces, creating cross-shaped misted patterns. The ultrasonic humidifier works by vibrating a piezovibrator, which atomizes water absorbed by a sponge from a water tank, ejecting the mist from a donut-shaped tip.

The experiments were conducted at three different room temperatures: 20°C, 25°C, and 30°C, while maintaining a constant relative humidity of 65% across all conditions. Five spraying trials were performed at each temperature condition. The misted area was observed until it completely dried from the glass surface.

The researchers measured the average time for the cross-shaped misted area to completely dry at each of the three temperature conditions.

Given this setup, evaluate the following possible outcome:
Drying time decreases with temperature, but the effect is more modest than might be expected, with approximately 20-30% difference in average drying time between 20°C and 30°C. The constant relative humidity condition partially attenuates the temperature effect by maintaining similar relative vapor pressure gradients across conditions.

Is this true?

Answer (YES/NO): YES